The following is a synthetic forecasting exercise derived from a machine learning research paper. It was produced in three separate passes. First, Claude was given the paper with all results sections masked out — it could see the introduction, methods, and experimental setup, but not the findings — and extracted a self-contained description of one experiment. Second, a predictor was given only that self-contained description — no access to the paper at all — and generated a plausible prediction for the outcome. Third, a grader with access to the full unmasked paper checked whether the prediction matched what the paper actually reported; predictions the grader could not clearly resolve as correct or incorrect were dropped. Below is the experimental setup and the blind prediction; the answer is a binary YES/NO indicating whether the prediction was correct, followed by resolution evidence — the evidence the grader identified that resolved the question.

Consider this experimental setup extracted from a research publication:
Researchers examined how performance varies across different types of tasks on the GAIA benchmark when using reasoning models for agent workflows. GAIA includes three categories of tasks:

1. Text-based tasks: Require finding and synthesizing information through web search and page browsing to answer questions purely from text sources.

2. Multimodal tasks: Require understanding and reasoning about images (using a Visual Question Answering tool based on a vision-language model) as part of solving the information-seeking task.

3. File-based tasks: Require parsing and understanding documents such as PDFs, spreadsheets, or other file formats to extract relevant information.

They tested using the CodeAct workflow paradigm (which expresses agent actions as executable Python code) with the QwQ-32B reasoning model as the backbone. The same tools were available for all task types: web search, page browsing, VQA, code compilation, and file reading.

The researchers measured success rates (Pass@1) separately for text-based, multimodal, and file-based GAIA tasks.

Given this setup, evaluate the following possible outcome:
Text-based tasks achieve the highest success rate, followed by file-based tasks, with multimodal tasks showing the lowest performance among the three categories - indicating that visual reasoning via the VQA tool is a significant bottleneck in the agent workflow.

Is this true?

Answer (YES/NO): YES